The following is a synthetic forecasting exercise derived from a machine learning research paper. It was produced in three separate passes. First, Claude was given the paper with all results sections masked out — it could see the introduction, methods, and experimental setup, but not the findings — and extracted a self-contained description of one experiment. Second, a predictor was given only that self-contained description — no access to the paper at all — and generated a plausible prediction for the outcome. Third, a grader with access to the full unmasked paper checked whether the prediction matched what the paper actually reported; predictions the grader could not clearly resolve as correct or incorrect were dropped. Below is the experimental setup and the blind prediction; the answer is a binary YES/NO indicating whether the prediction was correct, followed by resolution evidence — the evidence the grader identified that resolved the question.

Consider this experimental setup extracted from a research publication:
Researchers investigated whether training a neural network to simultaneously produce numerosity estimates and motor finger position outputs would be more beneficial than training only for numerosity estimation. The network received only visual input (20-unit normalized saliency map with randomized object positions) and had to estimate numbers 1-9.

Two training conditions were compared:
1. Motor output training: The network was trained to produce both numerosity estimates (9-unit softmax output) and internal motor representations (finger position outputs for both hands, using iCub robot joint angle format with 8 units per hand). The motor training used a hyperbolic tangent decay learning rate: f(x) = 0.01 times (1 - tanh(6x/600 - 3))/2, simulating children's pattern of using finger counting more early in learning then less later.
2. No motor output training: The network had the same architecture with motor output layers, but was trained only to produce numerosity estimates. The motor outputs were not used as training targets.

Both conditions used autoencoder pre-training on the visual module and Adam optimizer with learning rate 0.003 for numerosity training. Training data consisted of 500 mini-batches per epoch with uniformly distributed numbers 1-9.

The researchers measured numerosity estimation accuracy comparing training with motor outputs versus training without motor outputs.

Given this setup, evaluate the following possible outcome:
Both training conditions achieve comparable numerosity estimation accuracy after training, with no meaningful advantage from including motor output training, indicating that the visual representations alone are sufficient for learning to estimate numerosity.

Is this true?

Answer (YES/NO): NO